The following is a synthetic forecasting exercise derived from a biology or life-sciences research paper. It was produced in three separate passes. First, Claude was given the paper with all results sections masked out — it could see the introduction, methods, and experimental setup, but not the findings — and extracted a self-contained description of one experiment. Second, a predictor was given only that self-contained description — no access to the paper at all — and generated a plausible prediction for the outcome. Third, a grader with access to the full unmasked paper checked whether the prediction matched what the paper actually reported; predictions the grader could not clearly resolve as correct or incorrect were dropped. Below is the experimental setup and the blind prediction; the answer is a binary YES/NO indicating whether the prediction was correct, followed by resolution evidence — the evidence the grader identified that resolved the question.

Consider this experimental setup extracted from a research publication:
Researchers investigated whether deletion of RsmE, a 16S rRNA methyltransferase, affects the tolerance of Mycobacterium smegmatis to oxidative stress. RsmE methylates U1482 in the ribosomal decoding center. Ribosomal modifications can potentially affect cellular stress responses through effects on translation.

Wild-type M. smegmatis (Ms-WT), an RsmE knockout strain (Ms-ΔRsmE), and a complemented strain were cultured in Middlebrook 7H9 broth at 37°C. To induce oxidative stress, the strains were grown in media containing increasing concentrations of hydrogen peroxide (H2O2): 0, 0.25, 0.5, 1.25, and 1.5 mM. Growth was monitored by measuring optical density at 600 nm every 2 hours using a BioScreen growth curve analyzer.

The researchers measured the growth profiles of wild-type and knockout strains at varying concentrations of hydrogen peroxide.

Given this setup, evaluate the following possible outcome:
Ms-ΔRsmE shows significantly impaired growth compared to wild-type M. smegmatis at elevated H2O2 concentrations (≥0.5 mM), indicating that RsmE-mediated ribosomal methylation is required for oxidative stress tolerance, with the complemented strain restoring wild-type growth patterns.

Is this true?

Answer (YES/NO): NO